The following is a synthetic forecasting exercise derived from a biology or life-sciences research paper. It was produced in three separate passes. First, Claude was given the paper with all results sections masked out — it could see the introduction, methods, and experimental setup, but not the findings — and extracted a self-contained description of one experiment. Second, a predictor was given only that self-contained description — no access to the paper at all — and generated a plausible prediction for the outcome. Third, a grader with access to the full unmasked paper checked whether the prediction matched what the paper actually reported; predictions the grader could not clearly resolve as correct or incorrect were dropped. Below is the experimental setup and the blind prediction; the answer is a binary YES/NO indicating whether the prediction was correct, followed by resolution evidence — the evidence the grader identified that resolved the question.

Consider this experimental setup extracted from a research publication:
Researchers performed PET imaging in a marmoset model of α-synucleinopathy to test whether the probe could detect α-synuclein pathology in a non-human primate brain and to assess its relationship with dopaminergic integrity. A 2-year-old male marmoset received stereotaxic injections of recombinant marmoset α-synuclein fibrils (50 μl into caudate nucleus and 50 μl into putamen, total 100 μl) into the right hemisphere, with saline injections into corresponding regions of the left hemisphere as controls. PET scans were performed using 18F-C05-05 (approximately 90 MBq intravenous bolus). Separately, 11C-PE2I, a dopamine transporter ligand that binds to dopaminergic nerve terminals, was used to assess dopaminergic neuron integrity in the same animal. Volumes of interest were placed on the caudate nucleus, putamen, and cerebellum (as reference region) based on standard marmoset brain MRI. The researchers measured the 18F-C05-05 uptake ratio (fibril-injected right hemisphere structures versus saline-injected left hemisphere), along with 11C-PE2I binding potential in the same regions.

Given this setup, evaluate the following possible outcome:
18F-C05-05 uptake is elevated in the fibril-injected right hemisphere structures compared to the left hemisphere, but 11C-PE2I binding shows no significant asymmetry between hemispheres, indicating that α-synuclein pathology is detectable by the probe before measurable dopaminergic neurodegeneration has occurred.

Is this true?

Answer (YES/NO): NO